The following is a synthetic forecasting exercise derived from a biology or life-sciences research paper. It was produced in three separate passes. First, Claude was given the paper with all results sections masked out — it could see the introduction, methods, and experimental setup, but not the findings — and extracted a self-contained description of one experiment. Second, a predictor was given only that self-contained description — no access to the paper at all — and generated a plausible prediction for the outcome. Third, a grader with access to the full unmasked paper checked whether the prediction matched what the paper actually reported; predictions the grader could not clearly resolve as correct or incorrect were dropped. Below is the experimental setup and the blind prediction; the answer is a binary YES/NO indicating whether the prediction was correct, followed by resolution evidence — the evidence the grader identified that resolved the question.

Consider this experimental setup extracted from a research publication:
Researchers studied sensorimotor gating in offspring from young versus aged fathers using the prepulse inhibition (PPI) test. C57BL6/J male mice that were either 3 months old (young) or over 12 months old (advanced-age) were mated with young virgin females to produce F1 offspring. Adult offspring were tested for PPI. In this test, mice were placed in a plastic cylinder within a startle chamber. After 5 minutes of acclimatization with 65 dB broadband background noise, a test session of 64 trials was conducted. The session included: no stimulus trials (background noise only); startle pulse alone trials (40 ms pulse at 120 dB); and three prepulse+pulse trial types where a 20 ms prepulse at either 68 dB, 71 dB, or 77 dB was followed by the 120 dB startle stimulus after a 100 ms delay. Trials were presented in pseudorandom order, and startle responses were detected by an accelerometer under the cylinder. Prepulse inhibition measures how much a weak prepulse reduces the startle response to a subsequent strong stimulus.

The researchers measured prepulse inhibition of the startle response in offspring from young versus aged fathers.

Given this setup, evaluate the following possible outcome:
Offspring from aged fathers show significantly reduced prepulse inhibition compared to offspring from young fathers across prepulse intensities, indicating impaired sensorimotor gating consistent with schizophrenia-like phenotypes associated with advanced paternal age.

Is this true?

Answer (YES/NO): NO